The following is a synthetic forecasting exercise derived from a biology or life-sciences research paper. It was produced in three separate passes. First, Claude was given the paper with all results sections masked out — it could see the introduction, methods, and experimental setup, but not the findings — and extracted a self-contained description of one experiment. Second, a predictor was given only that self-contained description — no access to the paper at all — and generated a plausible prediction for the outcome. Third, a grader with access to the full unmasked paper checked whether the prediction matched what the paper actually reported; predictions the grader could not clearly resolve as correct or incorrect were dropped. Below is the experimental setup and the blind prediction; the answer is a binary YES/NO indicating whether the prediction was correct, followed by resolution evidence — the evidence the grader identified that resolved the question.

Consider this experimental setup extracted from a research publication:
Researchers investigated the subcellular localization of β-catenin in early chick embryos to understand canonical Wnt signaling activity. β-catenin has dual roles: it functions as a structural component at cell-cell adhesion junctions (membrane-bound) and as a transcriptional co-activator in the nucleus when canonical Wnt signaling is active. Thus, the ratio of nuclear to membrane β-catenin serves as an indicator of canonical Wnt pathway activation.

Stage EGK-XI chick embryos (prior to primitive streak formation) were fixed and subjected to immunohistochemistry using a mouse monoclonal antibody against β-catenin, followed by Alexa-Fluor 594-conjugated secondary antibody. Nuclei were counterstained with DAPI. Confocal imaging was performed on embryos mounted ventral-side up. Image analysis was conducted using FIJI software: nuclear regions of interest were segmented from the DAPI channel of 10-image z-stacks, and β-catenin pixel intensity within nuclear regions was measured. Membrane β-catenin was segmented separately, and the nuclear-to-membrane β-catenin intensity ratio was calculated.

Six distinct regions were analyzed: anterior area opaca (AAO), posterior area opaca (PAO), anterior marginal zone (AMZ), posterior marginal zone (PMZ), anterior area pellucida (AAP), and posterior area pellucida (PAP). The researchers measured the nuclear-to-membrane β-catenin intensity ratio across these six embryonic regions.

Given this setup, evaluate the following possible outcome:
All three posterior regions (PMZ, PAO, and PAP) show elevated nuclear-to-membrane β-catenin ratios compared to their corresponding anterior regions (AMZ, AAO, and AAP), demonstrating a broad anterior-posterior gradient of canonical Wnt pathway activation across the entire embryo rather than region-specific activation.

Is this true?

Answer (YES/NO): NO